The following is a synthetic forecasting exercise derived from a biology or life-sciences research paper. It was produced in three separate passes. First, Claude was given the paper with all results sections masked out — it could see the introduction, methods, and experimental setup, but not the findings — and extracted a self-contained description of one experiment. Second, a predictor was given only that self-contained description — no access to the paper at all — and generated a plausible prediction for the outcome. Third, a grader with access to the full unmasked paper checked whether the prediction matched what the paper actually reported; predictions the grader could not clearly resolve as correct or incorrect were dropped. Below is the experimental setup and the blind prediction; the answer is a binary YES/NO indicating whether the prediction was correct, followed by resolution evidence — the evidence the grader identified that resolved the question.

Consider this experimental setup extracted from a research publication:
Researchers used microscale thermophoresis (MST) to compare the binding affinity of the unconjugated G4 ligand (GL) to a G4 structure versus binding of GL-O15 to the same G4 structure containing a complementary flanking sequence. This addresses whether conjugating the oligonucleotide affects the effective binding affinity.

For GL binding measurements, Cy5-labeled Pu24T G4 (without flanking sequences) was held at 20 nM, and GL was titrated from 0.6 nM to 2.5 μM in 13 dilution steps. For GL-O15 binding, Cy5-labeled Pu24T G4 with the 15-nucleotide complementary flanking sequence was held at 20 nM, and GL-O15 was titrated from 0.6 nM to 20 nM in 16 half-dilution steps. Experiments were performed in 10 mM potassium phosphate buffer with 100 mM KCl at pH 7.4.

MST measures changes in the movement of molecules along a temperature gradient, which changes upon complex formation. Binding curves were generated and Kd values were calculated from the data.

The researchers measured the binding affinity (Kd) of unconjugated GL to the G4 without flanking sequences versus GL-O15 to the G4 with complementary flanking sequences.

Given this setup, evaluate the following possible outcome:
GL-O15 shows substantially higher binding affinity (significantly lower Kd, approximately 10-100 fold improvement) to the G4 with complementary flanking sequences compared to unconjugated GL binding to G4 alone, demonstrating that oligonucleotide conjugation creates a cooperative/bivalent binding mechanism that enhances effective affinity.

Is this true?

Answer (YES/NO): YES